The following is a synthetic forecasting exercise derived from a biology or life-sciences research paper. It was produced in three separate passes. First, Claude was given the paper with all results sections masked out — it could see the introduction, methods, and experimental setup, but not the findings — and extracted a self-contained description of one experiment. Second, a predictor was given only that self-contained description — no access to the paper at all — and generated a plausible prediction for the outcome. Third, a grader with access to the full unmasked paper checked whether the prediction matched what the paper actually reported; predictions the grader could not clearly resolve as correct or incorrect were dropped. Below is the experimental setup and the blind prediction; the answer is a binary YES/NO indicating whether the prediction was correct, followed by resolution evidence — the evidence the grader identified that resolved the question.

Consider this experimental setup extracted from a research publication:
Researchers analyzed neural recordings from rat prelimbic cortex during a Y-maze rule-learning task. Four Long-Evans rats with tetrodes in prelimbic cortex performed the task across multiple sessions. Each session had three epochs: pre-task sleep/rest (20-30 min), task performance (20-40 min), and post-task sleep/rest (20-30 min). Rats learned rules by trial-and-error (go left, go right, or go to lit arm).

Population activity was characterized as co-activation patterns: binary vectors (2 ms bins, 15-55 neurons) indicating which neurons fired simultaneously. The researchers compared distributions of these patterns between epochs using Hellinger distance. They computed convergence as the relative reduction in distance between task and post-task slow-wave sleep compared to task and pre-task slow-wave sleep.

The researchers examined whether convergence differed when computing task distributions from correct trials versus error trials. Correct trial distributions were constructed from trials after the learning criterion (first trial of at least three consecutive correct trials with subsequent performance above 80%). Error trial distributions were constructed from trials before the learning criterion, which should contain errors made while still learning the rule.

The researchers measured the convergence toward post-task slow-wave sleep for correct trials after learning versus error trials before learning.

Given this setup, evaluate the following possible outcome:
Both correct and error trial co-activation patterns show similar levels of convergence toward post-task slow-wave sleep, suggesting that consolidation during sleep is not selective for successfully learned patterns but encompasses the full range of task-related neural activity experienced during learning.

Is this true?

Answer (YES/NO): NO